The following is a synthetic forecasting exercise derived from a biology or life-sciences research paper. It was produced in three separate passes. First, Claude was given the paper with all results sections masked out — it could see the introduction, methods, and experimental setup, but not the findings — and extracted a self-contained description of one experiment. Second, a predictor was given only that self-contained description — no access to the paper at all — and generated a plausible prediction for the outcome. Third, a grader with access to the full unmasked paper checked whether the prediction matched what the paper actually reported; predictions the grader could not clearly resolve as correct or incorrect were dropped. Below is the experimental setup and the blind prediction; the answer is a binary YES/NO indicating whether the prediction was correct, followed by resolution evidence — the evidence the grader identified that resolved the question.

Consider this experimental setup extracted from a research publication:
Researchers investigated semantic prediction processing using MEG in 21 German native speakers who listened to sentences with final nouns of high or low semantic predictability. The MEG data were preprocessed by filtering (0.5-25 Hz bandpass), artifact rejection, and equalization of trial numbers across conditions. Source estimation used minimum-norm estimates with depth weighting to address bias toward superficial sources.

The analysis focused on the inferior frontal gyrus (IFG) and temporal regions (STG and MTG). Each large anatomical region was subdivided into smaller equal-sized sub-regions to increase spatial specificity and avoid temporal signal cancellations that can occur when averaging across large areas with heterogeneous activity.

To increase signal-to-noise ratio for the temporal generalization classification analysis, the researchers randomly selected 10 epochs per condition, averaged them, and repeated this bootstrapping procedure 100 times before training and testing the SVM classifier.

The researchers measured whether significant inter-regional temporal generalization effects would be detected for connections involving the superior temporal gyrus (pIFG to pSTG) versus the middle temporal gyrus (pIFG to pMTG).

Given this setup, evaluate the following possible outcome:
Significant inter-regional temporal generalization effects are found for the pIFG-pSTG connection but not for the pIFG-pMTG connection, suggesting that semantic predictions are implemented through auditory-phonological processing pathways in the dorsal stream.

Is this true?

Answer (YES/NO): NO